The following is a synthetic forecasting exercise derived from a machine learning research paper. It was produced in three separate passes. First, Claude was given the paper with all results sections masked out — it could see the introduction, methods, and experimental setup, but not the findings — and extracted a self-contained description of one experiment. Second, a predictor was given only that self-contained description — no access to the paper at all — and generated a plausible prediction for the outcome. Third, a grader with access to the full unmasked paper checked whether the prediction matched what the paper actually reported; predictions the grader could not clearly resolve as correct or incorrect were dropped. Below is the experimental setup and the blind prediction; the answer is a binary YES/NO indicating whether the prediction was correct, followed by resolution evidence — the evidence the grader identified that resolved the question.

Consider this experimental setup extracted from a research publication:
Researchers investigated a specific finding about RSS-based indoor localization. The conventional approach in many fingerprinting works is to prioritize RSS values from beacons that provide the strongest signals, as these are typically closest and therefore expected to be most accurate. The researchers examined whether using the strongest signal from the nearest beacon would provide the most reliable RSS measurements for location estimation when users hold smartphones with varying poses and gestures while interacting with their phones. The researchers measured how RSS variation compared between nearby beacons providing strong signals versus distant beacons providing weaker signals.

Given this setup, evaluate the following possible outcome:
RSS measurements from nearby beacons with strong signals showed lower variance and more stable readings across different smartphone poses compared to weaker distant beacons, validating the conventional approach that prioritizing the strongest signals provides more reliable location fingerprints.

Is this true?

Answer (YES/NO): NO